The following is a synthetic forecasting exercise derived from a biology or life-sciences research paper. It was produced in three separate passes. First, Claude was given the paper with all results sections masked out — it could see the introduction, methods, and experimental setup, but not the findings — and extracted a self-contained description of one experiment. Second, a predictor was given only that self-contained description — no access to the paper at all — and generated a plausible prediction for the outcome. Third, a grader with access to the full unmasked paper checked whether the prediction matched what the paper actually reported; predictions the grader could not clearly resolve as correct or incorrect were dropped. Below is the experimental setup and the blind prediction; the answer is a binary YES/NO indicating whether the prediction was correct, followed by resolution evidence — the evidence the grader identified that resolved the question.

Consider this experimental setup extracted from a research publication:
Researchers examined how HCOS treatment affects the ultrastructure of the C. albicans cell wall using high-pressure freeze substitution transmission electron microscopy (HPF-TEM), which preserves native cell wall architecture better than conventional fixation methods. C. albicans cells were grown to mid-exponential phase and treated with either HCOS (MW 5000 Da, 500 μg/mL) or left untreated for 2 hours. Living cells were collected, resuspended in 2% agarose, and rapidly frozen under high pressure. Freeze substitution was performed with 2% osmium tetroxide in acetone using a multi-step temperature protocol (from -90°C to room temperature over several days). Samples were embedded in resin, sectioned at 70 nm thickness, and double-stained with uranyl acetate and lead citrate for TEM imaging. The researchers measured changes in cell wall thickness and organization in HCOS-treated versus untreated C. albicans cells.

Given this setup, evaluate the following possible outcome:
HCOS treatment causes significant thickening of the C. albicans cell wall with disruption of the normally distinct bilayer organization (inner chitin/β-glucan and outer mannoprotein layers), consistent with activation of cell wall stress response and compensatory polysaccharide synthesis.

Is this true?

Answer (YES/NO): NO